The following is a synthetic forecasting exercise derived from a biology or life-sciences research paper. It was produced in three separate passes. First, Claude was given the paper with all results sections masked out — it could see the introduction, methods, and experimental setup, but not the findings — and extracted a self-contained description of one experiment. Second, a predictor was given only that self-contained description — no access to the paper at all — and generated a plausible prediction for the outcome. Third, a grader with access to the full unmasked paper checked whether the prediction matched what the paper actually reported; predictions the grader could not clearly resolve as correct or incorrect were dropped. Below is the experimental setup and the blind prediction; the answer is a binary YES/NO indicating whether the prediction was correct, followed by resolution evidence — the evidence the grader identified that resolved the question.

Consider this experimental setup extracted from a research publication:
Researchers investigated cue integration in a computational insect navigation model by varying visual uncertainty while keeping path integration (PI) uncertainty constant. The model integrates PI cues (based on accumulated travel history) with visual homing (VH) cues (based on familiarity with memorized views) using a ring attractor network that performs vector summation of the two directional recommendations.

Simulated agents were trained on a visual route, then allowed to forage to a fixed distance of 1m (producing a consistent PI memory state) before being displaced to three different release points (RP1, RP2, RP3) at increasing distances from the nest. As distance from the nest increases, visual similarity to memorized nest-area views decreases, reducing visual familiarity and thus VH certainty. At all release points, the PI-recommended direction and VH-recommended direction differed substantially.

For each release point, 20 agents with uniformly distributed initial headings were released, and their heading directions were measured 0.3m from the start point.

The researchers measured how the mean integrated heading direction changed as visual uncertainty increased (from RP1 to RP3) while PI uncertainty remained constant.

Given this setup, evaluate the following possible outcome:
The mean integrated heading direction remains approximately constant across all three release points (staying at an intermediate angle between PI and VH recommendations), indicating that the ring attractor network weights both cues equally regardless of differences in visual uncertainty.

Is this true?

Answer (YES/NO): NO